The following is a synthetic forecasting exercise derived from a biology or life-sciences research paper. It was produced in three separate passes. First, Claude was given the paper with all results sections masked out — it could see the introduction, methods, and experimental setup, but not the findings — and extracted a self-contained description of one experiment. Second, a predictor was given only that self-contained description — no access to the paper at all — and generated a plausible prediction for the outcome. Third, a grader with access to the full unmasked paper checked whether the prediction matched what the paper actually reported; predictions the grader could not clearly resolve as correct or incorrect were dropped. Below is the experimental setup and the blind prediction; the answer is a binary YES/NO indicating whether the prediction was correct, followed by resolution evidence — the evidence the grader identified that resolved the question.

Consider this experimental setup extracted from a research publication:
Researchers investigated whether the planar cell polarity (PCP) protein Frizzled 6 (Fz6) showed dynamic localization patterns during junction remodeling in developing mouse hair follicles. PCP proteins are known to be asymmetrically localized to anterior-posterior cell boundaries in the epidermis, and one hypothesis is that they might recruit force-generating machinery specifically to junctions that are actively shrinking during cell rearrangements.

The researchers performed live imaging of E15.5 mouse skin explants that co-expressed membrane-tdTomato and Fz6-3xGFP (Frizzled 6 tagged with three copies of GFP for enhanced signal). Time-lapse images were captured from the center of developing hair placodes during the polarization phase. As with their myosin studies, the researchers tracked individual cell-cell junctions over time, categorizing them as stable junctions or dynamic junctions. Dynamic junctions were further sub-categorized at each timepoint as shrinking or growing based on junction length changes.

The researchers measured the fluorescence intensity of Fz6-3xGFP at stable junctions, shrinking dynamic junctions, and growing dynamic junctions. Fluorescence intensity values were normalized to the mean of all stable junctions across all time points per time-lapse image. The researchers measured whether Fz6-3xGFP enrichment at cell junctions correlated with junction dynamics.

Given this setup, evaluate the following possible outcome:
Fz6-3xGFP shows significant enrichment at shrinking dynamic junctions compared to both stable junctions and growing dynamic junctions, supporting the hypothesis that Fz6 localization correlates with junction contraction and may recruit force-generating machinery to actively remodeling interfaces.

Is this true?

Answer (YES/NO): NO